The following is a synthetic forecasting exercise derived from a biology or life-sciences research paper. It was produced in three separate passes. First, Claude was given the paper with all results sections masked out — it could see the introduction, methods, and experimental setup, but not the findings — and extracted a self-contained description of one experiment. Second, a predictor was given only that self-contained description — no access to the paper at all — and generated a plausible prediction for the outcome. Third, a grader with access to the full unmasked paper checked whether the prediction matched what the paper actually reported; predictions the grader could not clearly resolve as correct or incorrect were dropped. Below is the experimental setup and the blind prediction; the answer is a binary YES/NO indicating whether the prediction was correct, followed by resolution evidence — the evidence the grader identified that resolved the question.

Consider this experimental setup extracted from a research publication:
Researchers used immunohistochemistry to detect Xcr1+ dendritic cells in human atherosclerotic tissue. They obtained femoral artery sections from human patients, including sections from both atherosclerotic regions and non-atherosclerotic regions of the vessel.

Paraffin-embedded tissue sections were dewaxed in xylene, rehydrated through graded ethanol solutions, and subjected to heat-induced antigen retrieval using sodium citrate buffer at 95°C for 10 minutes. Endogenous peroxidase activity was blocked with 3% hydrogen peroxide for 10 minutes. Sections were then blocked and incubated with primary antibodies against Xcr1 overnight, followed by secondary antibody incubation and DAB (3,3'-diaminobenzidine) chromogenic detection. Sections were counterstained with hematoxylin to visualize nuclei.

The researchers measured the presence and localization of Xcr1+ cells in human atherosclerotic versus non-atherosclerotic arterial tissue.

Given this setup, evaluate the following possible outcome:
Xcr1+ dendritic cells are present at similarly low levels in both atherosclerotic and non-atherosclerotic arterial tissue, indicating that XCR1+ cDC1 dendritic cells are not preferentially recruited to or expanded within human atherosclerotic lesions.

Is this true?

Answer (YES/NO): NO